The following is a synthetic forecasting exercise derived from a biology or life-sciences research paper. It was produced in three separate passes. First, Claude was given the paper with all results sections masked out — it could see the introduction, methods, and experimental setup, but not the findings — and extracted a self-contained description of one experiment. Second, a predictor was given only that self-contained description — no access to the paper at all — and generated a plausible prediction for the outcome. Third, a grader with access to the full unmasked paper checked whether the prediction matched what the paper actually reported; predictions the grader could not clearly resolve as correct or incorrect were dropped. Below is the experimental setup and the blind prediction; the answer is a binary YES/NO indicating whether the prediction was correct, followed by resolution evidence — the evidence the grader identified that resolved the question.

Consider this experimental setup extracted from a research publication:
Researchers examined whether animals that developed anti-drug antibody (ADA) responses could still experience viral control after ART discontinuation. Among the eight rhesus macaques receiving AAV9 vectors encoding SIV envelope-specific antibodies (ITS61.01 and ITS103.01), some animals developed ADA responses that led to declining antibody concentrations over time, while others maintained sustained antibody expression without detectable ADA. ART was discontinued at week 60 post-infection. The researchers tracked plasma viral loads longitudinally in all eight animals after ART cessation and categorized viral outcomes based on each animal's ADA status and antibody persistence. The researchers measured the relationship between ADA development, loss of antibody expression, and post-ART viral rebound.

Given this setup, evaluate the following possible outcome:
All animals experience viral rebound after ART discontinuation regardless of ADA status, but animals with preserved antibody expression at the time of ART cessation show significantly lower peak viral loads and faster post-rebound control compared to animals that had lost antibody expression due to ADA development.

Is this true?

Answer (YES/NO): NO